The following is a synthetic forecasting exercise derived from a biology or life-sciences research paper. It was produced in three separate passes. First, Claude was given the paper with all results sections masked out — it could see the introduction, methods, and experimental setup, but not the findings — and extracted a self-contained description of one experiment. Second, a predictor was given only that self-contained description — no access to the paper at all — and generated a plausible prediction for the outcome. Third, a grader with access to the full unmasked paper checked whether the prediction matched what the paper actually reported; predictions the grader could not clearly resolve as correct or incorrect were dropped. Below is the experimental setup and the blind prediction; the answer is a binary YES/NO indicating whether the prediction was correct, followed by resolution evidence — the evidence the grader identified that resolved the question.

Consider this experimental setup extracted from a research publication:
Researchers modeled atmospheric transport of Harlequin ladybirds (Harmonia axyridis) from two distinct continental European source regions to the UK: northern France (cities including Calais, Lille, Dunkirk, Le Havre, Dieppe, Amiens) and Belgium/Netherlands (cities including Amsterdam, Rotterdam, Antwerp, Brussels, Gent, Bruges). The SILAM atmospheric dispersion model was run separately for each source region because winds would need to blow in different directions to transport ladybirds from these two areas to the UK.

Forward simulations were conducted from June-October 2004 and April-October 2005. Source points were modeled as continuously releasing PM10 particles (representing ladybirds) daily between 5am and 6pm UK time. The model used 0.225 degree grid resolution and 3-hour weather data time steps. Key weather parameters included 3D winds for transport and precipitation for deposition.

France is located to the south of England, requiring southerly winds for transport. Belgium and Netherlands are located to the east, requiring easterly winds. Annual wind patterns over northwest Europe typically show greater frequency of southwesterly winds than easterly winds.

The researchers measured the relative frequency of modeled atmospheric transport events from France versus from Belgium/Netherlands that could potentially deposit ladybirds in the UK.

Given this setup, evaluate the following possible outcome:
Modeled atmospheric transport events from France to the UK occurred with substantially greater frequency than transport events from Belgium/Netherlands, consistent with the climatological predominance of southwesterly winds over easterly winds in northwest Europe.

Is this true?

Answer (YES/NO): YES